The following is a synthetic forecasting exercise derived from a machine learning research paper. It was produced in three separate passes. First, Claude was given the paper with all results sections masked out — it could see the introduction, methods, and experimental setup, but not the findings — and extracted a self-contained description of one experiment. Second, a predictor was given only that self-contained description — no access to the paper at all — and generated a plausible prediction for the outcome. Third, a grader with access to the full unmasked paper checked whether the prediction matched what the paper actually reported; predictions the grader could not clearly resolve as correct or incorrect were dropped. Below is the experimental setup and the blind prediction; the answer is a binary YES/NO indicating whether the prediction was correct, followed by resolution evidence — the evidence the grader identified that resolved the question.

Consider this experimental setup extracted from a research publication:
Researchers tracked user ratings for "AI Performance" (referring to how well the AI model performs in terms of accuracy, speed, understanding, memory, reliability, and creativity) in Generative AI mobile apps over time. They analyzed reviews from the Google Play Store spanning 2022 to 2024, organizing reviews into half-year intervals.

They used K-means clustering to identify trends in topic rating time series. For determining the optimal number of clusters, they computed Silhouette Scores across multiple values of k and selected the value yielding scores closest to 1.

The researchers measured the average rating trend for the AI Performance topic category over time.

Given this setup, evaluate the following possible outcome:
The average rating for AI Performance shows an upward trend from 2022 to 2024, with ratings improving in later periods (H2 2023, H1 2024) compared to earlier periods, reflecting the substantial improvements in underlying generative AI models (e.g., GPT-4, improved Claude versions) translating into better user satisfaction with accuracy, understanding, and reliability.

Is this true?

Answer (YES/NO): NO